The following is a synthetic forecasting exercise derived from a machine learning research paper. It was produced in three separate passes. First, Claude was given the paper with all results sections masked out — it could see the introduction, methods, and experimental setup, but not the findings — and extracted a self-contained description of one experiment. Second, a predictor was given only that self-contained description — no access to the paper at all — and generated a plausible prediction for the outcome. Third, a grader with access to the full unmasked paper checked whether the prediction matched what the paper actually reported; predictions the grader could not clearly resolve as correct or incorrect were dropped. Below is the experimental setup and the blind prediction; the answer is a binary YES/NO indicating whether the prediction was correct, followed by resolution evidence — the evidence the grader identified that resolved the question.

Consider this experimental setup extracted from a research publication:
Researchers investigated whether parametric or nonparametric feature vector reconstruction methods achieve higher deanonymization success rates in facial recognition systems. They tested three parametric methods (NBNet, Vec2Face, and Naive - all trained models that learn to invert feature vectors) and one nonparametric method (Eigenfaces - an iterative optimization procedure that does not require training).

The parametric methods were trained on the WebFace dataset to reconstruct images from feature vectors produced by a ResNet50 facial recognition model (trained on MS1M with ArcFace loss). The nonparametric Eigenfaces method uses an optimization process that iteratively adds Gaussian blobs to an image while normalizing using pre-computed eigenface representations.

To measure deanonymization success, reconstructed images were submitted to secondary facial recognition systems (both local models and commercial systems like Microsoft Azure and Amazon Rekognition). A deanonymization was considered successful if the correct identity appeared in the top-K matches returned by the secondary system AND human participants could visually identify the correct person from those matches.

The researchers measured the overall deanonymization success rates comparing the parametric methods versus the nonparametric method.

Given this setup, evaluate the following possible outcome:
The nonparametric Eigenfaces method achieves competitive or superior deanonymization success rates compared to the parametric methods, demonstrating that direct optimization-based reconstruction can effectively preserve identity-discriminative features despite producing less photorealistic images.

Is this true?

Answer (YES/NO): YES